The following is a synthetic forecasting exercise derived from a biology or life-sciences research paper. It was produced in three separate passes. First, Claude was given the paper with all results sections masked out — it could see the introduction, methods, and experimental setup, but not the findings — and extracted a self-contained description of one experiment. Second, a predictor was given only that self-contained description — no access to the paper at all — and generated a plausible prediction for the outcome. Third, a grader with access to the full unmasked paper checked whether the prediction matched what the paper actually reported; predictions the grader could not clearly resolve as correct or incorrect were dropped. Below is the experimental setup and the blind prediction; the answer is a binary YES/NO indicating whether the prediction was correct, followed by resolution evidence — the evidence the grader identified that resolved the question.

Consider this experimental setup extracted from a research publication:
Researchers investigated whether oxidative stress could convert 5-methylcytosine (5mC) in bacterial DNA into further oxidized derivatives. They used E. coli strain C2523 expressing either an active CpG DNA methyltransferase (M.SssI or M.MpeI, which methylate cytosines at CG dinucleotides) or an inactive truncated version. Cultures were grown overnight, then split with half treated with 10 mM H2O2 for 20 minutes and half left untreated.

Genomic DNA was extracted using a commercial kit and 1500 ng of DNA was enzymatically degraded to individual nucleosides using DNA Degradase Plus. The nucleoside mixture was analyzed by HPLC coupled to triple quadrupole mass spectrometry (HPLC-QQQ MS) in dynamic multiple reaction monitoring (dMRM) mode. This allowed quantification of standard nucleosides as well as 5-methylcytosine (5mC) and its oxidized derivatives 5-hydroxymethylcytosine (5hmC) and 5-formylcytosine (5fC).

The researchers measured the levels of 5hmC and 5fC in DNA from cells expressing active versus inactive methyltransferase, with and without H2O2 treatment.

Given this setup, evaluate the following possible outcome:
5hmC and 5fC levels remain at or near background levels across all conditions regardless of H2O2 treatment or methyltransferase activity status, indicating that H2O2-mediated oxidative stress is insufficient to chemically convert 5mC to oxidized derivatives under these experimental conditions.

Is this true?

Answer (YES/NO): NO